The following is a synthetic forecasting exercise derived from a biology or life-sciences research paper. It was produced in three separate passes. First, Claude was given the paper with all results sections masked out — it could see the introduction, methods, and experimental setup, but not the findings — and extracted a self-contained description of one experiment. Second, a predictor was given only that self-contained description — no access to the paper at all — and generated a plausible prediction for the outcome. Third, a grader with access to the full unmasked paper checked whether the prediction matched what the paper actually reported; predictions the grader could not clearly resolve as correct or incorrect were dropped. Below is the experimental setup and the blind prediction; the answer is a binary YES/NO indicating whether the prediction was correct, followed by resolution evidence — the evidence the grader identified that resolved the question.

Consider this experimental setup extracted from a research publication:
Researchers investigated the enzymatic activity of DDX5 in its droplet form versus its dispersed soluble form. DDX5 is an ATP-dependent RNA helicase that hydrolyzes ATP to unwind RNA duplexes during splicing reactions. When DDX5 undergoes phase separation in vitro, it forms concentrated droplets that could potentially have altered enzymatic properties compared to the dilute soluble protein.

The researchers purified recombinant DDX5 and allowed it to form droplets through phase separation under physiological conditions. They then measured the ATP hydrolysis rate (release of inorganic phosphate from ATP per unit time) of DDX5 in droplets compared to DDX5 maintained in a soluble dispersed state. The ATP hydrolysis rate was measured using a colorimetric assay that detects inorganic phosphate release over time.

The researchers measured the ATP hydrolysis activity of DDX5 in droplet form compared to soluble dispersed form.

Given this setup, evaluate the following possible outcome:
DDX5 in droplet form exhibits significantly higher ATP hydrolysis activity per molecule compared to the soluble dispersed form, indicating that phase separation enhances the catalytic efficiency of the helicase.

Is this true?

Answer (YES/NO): YES